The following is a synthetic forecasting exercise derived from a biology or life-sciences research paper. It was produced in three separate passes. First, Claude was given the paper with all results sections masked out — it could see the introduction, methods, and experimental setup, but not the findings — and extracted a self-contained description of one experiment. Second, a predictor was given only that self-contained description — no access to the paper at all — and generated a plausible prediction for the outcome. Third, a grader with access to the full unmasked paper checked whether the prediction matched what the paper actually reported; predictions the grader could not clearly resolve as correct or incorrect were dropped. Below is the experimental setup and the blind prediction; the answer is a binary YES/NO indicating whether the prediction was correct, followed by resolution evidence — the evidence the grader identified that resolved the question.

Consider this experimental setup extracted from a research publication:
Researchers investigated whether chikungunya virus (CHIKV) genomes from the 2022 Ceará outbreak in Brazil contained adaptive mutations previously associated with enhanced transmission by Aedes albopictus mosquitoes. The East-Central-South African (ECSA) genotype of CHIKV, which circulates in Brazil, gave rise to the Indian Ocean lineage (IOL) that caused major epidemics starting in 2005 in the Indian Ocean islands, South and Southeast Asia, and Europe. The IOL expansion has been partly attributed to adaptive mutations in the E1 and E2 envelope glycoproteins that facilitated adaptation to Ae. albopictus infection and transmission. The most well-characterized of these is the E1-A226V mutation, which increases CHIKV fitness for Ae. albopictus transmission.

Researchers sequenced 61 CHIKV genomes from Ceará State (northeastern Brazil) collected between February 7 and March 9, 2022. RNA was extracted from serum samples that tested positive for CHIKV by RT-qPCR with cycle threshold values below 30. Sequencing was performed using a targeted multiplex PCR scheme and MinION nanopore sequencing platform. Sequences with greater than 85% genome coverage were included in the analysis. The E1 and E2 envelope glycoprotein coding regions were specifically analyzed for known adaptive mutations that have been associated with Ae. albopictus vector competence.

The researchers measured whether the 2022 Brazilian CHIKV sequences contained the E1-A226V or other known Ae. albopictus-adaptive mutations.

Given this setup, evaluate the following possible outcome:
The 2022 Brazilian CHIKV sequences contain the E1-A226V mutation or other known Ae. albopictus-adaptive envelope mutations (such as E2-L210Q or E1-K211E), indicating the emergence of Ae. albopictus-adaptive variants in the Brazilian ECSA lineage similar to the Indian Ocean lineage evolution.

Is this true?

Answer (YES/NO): NO